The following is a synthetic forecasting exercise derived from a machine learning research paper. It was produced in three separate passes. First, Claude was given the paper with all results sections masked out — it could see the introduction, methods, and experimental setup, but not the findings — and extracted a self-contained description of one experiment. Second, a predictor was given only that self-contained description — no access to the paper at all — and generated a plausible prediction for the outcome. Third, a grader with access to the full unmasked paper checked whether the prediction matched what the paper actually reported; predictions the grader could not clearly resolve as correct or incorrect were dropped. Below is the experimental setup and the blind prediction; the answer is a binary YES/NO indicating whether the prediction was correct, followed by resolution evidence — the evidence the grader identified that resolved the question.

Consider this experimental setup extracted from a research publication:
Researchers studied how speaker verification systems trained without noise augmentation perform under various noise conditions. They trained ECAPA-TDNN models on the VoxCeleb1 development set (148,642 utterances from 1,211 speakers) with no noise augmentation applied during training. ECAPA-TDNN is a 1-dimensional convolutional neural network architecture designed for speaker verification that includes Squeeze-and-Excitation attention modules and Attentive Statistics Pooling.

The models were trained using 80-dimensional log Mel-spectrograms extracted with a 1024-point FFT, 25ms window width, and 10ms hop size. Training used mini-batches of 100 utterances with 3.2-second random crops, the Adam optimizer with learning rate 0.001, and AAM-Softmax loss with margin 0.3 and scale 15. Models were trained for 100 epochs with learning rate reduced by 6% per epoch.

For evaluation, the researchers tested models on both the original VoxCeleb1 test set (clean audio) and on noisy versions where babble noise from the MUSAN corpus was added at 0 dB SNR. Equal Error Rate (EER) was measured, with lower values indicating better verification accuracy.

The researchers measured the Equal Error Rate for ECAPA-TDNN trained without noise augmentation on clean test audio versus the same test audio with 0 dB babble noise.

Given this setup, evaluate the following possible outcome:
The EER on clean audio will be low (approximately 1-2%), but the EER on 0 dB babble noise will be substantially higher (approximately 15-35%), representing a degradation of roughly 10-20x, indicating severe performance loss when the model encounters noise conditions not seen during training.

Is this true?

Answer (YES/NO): NO